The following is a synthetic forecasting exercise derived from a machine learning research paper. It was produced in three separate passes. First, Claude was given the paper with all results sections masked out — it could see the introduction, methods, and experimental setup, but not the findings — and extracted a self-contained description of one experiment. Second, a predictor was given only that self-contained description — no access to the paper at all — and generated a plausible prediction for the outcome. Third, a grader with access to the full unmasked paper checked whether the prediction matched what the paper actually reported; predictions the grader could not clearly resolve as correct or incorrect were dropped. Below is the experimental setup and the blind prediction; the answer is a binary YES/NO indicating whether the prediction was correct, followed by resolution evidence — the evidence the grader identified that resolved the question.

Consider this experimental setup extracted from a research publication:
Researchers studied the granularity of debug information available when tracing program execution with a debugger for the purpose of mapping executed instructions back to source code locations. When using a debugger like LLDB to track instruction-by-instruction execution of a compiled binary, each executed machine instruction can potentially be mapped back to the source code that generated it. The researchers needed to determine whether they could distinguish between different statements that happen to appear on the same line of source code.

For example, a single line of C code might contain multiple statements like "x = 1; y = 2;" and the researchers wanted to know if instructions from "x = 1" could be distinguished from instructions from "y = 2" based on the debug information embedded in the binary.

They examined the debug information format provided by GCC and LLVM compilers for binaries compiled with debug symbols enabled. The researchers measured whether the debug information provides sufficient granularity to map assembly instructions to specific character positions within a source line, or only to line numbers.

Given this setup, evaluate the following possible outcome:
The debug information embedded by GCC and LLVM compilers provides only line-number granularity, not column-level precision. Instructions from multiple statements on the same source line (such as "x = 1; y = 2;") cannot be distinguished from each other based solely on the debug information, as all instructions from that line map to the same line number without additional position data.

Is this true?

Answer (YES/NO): NO